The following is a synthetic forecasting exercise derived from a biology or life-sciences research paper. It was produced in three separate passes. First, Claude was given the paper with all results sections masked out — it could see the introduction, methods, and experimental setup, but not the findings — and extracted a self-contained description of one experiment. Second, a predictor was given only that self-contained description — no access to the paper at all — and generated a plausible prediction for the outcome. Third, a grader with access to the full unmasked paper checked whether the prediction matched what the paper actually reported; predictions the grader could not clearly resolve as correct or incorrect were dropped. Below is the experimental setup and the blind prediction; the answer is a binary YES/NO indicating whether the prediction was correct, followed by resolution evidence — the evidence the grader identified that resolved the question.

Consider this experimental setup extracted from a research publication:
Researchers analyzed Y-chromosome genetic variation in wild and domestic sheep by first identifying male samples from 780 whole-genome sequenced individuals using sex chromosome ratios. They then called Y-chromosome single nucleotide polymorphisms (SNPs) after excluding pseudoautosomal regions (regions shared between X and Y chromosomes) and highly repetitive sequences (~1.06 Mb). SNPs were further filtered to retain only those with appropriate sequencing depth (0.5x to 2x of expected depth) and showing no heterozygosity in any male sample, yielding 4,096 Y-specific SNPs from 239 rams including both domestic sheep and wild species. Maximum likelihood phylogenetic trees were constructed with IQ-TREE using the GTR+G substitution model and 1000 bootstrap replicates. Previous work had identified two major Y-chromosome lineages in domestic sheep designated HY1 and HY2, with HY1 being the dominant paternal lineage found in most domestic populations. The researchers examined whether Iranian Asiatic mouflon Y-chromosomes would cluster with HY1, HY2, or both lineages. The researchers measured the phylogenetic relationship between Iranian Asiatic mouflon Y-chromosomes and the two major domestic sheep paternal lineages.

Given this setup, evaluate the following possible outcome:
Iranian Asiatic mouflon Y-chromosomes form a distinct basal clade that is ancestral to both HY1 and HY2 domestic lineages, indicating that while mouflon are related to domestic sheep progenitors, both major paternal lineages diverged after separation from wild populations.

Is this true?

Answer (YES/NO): NO